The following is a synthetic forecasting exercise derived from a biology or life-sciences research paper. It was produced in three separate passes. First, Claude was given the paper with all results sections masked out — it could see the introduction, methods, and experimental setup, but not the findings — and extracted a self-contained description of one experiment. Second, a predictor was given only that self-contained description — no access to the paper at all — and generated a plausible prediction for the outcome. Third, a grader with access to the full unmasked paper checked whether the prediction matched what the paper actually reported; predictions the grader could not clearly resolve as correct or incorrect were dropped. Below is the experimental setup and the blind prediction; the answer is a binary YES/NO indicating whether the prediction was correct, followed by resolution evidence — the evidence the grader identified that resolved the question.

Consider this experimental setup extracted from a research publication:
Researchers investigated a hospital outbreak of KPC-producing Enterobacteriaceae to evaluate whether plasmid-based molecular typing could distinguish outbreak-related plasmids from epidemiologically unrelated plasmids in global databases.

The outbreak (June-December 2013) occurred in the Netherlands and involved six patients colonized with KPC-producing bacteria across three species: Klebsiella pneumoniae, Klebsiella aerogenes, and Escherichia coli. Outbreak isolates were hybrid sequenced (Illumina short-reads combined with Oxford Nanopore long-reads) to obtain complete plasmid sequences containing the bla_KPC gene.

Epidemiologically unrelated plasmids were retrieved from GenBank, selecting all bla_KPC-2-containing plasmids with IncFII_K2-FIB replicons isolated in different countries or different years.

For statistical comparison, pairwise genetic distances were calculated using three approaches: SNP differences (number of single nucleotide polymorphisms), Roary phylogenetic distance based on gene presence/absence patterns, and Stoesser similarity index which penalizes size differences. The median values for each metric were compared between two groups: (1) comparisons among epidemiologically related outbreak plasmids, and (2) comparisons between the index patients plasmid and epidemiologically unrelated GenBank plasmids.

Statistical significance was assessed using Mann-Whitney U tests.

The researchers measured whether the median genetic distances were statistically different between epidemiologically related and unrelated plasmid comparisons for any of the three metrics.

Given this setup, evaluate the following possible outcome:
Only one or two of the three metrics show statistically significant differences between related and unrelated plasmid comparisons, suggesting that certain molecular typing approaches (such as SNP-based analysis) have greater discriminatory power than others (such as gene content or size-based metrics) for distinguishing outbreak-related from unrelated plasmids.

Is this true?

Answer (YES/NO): NO